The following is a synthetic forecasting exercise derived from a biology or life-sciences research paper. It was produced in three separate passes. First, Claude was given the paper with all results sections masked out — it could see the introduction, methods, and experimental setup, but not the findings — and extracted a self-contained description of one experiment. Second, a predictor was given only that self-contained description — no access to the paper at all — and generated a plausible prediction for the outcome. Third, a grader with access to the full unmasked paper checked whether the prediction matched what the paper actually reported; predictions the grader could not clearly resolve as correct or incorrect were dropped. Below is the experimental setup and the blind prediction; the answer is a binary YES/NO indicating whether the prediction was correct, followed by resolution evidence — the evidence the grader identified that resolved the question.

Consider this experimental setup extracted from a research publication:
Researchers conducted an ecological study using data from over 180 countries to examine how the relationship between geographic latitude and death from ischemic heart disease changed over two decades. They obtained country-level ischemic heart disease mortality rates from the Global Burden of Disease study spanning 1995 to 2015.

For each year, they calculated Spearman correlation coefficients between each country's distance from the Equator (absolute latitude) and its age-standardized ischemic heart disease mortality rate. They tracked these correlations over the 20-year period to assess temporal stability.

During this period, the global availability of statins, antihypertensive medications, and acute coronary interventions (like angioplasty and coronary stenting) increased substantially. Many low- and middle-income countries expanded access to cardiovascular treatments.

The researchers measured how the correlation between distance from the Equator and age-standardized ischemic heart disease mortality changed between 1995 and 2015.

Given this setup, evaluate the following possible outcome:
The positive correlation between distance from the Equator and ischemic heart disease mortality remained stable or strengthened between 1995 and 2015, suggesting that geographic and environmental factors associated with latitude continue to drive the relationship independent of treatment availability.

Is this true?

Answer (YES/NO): NO